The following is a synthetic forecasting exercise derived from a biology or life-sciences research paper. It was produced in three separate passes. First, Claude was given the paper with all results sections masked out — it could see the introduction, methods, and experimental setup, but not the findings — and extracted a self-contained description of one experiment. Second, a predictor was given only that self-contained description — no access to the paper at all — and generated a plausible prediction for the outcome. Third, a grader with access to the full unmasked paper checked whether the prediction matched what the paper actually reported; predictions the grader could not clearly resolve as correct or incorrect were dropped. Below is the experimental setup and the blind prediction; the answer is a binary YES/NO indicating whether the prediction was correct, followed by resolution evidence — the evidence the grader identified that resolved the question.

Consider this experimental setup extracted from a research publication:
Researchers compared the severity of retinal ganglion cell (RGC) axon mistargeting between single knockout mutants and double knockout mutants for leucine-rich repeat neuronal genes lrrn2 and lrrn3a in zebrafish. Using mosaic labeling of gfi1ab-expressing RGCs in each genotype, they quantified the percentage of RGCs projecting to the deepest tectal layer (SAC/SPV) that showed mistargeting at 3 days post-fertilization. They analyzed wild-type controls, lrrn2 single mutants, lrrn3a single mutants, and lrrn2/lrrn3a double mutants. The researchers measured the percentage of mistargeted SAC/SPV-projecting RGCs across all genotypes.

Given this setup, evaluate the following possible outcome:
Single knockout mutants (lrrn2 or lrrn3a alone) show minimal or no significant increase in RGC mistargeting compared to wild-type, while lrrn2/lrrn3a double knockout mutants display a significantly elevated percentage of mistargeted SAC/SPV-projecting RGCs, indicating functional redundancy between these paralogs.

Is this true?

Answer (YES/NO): NO